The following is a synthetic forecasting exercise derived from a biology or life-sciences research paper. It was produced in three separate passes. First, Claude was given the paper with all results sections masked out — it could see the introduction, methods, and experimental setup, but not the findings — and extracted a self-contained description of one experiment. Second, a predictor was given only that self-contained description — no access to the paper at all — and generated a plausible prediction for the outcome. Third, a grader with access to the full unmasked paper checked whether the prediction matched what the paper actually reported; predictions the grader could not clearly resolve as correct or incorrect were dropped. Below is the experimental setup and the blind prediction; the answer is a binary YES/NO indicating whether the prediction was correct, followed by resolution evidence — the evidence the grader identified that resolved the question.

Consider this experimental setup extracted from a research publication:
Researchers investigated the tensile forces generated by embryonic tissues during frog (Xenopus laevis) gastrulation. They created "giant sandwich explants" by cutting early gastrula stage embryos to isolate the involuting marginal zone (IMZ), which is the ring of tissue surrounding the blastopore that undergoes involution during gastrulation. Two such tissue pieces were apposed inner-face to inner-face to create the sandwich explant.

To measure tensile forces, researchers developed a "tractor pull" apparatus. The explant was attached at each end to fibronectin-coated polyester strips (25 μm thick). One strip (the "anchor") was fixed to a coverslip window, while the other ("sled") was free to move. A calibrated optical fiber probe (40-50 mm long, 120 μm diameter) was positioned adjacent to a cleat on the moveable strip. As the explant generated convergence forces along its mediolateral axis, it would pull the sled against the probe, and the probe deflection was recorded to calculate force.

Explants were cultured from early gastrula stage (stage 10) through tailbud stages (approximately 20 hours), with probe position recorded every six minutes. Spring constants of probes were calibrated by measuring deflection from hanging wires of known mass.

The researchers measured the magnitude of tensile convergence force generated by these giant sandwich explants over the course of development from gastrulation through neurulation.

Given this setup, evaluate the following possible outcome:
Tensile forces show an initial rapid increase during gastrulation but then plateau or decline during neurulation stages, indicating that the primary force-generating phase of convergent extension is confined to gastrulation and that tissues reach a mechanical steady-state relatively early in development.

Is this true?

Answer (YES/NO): NO